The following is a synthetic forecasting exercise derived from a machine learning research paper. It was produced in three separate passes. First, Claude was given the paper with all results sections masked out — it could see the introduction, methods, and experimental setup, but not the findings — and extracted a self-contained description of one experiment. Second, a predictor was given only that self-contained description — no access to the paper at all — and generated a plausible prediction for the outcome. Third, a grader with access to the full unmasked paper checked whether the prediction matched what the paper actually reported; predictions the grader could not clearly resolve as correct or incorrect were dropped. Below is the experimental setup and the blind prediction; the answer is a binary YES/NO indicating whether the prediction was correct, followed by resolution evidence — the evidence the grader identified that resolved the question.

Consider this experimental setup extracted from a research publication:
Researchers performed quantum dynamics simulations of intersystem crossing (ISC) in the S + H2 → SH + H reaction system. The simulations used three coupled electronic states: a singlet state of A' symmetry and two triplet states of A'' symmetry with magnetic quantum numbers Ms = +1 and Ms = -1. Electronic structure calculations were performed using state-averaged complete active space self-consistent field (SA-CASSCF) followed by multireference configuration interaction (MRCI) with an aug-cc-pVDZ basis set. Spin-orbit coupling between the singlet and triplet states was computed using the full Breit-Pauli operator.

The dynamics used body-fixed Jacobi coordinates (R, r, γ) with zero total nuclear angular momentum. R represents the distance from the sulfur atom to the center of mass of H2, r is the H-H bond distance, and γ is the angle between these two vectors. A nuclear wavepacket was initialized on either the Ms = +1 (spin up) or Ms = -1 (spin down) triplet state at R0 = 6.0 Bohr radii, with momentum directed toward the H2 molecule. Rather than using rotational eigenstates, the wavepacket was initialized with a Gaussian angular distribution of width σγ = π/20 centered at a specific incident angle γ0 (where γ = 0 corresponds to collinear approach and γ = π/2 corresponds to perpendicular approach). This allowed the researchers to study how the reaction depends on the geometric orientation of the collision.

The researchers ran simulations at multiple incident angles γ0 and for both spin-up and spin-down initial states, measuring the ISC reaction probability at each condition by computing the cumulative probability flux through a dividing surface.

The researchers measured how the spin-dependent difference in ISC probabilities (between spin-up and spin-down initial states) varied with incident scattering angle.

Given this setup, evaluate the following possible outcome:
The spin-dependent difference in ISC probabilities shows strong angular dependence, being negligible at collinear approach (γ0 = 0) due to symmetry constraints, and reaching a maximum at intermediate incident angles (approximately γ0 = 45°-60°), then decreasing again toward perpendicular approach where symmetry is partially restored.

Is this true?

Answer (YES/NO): NO